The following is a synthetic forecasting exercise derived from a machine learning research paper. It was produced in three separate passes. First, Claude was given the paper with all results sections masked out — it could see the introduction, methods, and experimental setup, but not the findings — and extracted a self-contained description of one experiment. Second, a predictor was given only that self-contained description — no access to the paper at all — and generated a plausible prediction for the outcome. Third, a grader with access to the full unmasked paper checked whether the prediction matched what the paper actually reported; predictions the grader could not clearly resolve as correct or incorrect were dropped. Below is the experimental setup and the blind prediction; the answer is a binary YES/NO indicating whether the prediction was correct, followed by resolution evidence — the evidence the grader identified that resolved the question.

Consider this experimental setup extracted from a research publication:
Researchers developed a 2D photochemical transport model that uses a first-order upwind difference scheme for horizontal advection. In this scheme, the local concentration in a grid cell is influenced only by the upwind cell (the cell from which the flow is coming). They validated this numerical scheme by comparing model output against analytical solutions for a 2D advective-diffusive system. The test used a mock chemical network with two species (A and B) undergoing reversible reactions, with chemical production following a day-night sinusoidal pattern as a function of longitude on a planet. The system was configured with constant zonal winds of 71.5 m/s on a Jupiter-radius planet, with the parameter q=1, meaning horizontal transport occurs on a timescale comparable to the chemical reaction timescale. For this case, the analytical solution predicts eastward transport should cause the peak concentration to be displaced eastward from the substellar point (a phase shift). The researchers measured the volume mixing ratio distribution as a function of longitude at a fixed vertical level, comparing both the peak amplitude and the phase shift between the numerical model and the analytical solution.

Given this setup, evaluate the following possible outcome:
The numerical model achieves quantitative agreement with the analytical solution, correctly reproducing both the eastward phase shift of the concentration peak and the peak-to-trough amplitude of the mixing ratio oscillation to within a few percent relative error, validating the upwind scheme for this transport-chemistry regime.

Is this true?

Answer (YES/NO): NO